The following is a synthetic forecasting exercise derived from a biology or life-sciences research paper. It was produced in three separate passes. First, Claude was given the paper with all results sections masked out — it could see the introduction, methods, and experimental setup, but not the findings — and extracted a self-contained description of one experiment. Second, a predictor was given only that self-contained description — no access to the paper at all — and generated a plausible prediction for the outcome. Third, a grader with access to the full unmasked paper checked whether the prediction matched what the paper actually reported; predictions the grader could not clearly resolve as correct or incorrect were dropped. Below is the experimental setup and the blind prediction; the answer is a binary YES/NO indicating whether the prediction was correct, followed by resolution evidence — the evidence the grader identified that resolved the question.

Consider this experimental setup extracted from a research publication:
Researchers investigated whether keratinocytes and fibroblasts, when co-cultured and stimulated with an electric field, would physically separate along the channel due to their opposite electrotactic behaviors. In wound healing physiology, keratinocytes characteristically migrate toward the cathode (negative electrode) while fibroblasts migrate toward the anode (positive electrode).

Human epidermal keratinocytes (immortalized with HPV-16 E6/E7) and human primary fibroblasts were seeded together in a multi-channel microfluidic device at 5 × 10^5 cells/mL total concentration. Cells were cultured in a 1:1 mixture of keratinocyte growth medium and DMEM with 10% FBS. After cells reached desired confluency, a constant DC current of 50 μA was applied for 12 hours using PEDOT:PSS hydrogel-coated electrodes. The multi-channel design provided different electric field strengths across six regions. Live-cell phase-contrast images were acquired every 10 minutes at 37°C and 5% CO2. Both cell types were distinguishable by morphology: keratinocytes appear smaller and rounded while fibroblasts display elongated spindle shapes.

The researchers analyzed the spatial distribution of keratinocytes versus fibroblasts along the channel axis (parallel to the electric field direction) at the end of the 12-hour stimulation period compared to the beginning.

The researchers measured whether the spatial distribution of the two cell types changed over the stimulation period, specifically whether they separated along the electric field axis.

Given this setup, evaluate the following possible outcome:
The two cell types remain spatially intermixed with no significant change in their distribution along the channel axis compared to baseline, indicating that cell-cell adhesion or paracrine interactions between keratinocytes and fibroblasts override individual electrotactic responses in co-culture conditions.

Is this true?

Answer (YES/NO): NO